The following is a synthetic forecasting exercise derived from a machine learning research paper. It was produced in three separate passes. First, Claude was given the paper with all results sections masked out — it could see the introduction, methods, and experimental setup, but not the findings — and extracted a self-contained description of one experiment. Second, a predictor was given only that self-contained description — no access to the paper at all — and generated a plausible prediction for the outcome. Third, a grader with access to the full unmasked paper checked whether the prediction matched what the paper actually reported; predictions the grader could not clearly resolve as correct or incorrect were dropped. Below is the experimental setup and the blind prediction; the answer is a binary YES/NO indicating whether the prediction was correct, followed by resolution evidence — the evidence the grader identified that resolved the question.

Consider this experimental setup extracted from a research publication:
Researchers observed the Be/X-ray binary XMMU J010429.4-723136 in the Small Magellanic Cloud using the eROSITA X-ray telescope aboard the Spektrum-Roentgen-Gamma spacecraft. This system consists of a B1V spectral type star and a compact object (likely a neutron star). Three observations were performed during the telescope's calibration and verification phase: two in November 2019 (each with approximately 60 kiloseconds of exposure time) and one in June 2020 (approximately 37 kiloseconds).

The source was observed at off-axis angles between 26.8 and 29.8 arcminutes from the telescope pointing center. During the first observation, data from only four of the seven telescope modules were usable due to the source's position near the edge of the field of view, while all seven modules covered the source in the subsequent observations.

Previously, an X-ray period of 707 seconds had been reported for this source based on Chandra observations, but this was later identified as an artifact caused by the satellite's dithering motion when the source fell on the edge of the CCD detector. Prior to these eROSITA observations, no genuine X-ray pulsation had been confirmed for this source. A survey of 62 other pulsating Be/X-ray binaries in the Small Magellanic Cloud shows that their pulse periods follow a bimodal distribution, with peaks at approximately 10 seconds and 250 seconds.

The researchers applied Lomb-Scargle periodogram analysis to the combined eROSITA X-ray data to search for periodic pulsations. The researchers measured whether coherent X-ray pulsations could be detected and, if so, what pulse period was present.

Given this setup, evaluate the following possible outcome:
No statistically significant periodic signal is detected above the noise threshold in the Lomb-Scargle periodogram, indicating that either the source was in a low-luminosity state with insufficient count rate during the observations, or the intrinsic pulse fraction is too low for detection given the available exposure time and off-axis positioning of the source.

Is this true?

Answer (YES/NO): NO